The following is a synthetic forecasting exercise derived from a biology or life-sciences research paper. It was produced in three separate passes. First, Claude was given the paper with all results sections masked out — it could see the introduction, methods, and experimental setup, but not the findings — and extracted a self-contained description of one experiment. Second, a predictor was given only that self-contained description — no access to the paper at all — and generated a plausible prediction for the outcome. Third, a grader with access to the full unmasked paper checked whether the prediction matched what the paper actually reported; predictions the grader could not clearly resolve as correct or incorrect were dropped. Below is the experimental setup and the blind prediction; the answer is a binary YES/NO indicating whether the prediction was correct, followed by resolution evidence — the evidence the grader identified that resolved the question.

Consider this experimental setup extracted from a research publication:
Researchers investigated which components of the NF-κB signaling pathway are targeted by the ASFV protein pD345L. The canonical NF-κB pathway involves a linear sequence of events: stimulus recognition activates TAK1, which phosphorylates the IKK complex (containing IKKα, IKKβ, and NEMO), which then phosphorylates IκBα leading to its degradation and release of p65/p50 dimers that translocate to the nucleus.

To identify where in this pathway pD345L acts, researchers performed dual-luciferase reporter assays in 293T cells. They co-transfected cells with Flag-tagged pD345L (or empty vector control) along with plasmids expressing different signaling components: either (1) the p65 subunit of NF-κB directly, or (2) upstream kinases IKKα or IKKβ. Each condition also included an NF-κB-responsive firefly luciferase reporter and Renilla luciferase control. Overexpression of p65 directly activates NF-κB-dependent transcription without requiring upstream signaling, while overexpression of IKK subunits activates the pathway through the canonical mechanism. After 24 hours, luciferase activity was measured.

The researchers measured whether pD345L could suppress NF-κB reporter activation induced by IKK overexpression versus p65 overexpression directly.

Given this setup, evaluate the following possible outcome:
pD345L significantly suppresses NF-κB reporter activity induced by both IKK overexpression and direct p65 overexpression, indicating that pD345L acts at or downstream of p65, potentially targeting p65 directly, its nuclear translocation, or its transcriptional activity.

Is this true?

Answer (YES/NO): NO